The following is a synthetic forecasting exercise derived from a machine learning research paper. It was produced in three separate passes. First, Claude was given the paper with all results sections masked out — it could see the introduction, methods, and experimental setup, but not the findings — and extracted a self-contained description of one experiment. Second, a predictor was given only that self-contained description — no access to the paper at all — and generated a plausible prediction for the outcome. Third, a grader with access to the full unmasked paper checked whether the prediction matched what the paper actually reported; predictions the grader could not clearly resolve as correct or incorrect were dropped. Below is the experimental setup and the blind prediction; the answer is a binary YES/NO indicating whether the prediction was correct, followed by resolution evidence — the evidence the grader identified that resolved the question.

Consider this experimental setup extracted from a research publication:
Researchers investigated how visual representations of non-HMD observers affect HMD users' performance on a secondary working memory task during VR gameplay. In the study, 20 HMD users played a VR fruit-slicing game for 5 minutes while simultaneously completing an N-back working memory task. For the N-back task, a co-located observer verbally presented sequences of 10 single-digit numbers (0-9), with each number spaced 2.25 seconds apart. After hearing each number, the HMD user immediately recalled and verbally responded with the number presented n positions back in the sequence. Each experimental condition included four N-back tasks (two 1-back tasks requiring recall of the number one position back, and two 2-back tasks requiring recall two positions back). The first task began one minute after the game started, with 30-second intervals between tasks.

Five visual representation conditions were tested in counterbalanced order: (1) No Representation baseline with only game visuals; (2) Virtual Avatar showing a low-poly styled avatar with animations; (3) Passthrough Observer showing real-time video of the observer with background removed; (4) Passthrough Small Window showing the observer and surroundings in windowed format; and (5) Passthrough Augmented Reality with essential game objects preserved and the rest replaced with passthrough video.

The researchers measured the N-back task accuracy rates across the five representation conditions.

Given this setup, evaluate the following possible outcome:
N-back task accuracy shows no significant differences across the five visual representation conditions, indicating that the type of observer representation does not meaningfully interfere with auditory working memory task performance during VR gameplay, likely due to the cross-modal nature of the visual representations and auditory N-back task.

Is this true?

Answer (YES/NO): NO